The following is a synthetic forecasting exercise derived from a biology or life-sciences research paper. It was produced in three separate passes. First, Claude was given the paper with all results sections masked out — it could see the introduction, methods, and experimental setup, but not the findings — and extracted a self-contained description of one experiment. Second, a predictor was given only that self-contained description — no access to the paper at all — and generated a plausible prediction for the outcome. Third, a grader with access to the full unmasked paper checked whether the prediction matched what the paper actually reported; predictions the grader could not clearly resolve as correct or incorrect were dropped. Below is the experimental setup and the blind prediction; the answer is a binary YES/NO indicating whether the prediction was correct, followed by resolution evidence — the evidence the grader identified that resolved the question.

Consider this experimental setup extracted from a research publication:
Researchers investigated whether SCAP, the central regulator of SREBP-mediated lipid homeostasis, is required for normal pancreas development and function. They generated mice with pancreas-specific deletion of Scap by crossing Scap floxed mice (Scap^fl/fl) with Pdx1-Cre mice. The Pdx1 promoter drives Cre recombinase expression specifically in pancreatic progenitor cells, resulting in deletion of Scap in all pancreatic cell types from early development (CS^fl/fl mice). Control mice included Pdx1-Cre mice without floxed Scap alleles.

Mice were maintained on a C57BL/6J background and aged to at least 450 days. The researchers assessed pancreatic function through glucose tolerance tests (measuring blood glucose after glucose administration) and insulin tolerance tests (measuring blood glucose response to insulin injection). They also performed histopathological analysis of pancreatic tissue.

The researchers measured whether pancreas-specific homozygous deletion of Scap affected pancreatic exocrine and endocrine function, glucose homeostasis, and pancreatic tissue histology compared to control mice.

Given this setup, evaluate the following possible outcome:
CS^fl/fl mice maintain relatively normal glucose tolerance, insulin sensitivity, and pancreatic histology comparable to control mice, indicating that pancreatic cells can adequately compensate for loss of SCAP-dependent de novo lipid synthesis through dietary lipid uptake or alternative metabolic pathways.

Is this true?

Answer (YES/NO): YES